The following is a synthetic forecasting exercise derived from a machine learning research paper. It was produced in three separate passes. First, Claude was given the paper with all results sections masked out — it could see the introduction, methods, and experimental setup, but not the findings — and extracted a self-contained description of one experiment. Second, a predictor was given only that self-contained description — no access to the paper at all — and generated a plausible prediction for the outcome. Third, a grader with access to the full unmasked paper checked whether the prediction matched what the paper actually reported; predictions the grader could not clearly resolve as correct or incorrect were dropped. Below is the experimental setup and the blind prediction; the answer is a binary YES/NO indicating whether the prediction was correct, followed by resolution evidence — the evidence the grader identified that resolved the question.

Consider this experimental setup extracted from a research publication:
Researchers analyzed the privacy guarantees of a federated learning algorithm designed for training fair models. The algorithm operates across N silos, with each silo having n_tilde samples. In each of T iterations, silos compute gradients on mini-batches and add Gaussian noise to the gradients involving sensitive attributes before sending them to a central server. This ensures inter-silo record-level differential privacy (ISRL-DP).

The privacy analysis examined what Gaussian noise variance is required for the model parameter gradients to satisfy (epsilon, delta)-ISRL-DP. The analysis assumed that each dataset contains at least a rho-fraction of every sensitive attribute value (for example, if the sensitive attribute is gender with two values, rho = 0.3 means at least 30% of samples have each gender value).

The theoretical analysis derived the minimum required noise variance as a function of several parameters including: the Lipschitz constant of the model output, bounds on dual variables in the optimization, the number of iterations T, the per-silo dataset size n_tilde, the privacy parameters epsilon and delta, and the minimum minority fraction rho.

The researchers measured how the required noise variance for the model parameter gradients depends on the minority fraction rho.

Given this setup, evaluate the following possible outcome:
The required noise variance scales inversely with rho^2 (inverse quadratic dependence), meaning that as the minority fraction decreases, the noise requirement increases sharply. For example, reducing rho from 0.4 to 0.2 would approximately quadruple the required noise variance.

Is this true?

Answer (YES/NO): NO